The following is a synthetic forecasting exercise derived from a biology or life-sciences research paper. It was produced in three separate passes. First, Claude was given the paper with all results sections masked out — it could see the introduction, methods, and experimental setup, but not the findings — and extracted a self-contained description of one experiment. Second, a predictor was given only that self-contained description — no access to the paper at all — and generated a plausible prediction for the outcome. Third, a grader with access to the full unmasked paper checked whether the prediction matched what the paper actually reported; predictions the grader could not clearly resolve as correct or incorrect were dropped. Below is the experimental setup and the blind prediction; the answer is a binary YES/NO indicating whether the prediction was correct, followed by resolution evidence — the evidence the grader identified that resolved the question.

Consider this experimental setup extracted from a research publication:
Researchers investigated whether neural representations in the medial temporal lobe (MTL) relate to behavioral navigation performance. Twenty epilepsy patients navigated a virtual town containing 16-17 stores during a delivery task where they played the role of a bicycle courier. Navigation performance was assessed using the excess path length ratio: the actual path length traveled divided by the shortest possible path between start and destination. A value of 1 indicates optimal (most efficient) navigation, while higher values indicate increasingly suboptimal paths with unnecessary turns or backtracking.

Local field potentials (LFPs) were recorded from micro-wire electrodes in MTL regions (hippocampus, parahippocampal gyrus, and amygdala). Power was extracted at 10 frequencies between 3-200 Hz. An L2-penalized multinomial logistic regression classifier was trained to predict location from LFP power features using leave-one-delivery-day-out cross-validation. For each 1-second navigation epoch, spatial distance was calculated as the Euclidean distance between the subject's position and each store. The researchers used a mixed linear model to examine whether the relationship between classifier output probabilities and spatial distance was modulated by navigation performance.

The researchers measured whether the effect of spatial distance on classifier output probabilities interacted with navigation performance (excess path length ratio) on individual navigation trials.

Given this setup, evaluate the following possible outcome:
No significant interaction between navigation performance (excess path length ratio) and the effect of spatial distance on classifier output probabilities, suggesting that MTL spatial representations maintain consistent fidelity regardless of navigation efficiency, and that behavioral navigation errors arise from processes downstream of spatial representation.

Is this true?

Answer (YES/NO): NO